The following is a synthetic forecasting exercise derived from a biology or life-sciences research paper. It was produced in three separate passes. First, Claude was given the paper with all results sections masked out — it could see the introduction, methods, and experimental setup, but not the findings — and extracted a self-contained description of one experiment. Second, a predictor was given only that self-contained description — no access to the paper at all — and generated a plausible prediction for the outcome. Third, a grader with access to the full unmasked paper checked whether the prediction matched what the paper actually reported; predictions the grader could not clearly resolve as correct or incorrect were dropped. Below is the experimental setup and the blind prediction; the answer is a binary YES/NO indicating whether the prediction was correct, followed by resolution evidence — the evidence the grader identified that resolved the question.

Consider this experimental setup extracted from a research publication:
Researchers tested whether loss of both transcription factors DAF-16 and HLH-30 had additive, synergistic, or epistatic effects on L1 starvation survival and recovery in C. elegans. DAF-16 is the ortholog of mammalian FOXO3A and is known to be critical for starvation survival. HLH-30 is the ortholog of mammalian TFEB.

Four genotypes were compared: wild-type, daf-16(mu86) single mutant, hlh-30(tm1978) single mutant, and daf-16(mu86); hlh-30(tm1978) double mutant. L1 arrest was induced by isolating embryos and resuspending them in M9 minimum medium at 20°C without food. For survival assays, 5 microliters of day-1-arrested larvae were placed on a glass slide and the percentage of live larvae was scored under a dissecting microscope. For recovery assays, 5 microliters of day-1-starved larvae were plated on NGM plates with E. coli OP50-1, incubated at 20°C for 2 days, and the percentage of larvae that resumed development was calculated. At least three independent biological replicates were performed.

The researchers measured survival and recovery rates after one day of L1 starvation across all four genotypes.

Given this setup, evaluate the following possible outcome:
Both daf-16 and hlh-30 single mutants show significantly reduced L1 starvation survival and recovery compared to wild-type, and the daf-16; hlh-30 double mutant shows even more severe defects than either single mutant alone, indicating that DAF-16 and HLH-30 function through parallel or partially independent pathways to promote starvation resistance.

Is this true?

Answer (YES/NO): NO